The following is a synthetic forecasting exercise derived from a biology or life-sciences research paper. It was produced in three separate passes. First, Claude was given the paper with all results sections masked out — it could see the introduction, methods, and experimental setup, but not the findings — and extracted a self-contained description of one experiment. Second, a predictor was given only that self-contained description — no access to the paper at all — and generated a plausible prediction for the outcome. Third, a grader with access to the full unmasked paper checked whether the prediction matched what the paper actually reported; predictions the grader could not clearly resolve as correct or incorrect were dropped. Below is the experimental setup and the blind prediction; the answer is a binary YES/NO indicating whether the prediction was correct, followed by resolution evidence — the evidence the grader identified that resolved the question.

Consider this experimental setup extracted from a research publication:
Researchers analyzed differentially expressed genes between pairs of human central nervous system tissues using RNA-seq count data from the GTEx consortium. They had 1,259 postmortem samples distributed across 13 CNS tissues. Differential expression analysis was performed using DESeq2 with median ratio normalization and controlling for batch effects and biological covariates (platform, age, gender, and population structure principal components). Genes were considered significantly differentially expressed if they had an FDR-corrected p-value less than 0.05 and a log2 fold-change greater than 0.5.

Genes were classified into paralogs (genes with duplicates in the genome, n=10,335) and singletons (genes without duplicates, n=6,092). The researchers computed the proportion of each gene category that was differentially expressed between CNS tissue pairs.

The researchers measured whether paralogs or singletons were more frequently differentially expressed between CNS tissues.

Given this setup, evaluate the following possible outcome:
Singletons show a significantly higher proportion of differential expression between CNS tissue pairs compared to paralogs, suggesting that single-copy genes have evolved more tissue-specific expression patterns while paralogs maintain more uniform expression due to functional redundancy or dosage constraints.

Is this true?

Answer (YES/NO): NO